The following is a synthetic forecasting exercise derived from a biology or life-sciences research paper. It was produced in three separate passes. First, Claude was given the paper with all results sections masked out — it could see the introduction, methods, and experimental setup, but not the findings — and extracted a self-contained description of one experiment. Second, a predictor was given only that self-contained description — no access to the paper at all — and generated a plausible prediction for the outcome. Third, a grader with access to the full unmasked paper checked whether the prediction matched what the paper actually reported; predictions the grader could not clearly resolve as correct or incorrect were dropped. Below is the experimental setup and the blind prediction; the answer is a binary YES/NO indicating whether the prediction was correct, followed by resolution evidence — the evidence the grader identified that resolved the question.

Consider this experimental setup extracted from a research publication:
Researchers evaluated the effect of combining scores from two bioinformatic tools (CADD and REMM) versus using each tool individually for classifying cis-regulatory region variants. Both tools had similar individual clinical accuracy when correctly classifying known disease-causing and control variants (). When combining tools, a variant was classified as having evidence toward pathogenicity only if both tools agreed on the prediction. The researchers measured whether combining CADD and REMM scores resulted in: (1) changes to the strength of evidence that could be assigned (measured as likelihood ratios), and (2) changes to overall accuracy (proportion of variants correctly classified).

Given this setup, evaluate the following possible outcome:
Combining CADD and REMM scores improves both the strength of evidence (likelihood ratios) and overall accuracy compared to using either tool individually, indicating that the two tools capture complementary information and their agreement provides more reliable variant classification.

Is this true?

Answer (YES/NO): NO